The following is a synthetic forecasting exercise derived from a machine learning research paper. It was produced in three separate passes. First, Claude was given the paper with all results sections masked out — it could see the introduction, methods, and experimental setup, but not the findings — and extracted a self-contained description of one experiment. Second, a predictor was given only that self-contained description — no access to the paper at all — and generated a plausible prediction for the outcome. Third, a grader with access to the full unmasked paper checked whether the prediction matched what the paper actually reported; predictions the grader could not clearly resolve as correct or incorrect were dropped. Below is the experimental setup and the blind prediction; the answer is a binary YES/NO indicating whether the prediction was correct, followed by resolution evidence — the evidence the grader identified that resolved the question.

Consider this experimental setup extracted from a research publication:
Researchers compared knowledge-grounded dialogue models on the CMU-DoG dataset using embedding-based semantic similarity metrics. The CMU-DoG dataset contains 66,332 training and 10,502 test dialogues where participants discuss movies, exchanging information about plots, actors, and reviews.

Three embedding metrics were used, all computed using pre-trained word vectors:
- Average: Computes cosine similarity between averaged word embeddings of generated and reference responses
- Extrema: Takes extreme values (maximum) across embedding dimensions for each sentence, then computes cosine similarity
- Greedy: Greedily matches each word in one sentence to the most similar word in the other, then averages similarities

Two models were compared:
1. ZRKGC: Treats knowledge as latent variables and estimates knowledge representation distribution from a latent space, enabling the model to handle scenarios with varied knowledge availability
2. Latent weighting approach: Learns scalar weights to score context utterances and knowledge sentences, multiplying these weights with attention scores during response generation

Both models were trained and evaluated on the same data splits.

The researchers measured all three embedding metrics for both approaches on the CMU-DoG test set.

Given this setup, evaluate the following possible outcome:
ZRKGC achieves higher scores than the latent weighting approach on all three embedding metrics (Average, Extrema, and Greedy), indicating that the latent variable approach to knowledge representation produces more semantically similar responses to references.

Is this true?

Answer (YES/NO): NO